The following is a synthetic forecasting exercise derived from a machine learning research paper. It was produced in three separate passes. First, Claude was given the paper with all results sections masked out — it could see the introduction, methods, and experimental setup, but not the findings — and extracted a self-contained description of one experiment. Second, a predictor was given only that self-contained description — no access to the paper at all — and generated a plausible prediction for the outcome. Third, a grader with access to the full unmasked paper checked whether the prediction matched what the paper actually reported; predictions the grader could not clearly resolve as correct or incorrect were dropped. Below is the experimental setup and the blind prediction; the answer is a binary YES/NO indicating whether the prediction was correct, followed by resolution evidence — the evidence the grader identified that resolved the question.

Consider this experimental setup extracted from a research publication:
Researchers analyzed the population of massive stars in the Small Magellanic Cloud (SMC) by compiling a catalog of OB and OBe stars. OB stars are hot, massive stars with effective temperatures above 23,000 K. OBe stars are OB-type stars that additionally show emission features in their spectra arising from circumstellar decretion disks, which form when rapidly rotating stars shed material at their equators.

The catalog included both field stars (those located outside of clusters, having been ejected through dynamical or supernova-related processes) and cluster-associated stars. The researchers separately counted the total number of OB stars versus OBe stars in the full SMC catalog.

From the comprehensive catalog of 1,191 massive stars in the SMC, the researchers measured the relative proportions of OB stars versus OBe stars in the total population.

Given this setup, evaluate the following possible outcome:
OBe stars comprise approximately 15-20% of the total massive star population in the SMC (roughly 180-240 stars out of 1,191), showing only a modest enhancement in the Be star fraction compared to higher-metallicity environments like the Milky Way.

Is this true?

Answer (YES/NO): NO